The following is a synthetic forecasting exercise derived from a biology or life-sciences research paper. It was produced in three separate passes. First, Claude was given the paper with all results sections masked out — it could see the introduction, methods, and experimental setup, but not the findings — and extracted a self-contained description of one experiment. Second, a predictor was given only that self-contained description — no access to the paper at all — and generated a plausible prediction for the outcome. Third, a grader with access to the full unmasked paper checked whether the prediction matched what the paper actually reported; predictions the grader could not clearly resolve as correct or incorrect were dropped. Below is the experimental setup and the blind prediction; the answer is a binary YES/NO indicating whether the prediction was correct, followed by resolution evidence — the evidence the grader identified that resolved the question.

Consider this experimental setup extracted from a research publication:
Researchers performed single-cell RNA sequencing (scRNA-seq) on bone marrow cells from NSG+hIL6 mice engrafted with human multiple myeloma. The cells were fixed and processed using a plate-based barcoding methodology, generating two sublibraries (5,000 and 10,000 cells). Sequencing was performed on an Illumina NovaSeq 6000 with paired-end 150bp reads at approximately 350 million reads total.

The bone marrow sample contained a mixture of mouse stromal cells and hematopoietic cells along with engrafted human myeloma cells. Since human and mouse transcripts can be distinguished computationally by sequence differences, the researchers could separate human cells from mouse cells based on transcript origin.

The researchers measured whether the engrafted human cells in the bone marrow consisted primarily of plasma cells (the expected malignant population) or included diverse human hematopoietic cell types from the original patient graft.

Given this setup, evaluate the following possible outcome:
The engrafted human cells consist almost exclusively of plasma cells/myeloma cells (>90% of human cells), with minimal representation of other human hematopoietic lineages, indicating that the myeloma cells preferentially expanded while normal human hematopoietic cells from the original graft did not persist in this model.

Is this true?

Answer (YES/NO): NO